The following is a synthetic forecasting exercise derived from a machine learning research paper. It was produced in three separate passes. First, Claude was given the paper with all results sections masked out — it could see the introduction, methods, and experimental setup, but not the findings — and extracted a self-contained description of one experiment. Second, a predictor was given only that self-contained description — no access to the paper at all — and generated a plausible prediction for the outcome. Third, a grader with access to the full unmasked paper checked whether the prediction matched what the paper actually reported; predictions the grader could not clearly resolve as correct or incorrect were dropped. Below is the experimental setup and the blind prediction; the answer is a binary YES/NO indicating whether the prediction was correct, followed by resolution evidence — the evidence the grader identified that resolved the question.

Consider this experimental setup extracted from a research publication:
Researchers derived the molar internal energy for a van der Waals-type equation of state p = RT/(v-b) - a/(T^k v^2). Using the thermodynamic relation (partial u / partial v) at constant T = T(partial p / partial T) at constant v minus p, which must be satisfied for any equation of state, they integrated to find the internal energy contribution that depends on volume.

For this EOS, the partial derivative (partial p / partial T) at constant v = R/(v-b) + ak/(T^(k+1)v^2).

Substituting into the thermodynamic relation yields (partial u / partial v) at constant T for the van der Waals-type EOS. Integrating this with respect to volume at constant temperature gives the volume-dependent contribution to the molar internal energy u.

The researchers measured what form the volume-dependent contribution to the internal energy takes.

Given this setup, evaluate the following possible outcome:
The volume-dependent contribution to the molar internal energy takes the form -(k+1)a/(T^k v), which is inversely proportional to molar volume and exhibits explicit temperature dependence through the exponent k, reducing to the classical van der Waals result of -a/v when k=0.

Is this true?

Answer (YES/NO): YES